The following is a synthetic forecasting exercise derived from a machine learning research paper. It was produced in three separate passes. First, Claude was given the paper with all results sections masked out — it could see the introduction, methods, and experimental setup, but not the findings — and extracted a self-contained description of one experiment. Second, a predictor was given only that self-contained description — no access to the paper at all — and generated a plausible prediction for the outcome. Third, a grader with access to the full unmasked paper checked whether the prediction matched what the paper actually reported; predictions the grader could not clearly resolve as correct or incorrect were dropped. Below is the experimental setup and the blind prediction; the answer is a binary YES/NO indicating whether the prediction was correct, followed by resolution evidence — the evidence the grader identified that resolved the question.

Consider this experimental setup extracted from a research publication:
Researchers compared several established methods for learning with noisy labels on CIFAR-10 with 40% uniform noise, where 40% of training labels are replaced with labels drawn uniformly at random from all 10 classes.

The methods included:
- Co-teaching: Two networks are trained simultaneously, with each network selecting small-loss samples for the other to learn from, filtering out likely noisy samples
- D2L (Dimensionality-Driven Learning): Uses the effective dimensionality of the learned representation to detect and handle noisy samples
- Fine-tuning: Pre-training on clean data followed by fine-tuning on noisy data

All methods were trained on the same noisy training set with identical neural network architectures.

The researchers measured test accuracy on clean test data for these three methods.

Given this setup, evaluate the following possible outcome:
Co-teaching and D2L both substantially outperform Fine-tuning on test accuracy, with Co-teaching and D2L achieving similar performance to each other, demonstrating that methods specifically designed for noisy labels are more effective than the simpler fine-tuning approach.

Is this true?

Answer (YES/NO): NO